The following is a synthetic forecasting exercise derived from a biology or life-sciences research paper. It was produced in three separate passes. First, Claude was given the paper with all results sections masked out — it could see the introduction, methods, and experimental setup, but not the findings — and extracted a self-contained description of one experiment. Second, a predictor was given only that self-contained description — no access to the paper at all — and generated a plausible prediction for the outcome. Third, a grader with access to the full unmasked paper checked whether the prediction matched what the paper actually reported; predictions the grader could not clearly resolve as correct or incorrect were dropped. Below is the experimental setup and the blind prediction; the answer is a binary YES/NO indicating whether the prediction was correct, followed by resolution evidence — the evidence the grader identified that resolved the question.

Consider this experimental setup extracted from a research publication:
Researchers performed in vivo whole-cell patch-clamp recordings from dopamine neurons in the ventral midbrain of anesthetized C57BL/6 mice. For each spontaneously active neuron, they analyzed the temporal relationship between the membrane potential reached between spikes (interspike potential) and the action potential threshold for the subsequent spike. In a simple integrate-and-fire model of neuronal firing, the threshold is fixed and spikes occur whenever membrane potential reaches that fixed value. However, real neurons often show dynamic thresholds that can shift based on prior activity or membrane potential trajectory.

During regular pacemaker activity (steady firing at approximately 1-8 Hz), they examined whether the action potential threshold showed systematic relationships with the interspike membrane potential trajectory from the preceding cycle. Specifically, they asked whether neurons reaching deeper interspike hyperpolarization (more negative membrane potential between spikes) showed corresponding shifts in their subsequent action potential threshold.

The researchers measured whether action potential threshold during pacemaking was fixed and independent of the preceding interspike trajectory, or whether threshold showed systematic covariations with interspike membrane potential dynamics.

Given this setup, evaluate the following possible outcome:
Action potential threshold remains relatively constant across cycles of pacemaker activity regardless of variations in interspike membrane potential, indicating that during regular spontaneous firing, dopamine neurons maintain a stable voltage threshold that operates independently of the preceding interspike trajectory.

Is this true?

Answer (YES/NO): YES